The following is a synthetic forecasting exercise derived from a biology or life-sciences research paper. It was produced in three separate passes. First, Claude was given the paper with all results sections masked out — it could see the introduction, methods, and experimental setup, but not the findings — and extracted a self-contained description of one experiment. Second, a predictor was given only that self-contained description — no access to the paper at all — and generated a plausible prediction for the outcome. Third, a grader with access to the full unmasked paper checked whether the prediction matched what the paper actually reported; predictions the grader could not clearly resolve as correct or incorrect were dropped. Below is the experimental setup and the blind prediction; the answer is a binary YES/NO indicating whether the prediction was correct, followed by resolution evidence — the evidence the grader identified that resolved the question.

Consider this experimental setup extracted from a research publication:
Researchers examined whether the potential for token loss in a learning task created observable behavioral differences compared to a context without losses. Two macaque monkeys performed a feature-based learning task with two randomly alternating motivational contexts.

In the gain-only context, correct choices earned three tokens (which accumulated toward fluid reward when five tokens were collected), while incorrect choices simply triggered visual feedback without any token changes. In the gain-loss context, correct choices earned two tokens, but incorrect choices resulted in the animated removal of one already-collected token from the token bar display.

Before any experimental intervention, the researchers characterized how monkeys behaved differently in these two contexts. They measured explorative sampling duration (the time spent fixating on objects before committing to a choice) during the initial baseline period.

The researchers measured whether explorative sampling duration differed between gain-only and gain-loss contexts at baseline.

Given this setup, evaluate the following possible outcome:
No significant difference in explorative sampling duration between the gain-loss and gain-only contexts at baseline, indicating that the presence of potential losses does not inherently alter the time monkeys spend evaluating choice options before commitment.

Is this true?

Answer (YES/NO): NO